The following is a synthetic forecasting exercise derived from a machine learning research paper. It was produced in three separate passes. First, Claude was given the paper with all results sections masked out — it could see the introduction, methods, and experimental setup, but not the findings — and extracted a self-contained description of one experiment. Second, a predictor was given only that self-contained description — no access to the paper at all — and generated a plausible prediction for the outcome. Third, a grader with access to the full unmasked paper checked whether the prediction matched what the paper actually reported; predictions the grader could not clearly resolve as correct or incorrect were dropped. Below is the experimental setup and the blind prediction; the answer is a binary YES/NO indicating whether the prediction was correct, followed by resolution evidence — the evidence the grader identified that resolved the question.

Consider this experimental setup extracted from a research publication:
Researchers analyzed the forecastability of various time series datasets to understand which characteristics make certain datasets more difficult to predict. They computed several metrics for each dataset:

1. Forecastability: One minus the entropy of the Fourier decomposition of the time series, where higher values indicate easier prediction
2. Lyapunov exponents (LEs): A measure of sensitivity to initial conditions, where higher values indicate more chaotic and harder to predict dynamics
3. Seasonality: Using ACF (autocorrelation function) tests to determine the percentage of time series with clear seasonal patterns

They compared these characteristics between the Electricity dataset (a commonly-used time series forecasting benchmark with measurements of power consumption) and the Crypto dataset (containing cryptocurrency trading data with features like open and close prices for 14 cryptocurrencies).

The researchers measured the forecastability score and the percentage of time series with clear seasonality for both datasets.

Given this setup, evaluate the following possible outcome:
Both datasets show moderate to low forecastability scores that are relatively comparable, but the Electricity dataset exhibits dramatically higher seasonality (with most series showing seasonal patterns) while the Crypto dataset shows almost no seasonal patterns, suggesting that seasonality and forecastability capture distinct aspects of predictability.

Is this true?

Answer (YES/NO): NO